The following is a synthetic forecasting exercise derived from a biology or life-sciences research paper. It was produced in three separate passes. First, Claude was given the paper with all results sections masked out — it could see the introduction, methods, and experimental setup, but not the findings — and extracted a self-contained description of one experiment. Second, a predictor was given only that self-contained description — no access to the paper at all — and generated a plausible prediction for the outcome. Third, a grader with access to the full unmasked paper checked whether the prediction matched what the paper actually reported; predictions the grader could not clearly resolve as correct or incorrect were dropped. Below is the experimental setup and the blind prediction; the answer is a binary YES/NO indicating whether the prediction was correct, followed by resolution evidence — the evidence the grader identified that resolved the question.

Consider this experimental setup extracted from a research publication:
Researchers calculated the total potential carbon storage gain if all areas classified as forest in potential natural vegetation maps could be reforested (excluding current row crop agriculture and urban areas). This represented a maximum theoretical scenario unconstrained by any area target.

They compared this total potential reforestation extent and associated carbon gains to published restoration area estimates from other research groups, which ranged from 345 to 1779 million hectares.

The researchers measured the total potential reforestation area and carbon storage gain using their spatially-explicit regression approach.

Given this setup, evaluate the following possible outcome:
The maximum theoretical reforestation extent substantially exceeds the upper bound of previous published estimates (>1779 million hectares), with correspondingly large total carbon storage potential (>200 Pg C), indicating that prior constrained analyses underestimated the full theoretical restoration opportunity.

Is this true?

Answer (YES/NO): NO